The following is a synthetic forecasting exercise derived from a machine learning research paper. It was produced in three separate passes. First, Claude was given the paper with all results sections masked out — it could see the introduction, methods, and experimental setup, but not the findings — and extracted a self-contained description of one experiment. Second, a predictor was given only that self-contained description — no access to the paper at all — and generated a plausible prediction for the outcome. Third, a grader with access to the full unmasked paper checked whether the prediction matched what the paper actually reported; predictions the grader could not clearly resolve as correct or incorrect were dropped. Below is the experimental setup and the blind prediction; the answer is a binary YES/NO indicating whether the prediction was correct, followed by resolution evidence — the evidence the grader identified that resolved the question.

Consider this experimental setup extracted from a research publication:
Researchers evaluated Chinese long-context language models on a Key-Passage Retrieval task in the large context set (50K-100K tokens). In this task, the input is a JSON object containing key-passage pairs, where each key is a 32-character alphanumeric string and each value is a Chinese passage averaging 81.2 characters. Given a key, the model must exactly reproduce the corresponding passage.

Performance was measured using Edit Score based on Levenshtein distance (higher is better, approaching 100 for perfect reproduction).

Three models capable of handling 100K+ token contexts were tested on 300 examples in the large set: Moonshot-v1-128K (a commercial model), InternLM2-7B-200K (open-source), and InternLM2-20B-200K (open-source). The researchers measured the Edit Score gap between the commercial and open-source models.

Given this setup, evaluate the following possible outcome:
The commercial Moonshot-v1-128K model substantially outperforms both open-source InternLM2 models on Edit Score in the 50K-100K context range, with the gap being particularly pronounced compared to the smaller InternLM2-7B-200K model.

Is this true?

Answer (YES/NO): NO